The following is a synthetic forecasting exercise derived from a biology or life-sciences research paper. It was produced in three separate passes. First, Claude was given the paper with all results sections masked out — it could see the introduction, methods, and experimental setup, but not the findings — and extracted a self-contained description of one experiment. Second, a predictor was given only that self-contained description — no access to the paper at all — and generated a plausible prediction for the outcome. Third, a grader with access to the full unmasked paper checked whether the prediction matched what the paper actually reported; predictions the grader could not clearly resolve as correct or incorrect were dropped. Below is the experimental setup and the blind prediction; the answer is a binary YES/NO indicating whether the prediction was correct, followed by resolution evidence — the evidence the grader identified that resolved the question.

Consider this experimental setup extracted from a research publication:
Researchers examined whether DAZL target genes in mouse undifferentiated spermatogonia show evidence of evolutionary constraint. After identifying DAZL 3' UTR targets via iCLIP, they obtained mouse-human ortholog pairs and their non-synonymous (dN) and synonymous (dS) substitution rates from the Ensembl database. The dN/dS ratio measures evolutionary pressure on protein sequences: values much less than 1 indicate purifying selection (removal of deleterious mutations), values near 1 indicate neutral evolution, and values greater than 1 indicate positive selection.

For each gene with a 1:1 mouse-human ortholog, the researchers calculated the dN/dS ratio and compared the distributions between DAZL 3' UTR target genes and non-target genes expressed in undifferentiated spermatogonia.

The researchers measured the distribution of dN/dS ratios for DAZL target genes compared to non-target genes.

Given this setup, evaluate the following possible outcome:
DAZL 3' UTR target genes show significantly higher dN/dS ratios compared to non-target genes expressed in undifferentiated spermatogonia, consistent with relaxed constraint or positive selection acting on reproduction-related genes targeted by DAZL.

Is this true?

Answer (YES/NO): NO